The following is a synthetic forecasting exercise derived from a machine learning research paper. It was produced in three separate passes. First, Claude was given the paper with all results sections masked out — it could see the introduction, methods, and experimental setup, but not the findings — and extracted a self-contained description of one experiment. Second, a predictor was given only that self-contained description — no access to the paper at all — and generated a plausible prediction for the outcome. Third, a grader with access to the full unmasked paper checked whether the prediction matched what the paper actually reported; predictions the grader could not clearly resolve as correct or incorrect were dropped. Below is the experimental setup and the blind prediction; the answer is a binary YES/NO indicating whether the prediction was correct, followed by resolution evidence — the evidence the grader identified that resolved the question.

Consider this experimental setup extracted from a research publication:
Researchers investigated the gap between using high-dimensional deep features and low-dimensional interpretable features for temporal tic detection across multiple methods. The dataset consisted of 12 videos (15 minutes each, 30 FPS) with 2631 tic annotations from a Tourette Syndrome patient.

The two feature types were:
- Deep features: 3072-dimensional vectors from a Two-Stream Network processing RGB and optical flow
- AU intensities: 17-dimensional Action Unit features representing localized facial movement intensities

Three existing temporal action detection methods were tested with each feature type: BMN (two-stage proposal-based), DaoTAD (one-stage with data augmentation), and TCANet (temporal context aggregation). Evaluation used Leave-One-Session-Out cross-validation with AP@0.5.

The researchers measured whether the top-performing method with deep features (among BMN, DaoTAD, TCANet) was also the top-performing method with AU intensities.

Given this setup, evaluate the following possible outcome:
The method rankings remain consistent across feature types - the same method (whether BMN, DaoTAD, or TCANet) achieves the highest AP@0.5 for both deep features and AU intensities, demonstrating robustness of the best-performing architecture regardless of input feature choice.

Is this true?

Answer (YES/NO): YES